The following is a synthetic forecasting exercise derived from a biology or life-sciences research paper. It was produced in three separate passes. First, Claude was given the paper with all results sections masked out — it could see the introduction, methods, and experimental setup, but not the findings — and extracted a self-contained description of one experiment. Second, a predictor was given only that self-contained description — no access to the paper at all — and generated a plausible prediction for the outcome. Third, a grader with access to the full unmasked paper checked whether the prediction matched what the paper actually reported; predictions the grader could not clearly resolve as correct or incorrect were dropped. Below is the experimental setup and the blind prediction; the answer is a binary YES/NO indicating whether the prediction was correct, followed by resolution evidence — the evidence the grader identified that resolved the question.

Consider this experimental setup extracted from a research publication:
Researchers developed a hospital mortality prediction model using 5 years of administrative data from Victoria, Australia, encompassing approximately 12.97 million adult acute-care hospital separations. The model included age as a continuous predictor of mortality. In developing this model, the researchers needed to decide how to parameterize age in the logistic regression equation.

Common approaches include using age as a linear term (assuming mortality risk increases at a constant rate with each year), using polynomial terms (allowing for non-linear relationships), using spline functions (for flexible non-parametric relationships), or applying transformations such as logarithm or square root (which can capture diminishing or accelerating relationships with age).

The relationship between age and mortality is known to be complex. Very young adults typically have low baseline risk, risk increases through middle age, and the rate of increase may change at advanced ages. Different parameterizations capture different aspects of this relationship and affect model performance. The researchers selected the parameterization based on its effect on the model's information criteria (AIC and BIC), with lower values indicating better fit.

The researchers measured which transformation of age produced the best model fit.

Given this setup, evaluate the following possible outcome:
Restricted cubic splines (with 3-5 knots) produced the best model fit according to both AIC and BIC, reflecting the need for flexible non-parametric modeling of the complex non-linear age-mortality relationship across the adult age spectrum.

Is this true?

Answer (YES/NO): NO